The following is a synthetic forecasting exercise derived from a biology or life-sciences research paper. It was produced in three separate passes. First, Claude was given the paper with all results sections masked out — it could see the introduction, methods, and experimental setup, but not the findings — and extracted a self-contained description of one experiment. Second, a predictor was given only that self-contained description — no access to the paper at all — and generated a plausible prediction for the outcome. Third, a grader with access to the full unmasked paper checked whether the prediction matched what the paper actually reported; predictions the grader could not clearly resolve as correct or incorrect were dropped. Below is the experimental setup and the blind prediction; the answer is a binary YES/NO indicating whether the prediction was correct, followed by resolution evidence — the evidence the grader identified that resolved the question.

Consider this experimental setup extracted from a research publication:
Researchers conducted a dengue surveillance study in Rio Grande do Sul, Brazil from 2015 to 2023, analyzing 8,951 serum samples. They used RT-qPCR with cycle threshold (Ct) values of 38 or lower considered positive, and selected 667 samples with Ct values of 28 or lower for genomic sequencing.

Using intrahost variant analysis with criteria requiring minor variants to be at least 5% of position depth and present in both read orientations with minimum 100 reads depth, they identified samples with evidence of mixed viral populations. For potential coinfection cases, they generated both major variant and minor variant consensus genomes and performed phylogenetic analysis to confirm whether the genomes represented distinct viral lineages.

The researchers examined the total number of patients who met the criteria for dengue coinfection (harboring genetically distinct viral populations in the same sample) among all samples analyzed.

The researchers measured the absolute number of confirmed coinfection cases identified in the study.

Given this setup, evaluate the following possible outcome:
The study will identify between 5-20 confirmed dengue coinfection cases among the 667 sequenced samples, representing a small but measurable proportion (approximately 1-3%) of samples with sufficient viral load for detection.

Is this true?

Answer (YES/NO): NO